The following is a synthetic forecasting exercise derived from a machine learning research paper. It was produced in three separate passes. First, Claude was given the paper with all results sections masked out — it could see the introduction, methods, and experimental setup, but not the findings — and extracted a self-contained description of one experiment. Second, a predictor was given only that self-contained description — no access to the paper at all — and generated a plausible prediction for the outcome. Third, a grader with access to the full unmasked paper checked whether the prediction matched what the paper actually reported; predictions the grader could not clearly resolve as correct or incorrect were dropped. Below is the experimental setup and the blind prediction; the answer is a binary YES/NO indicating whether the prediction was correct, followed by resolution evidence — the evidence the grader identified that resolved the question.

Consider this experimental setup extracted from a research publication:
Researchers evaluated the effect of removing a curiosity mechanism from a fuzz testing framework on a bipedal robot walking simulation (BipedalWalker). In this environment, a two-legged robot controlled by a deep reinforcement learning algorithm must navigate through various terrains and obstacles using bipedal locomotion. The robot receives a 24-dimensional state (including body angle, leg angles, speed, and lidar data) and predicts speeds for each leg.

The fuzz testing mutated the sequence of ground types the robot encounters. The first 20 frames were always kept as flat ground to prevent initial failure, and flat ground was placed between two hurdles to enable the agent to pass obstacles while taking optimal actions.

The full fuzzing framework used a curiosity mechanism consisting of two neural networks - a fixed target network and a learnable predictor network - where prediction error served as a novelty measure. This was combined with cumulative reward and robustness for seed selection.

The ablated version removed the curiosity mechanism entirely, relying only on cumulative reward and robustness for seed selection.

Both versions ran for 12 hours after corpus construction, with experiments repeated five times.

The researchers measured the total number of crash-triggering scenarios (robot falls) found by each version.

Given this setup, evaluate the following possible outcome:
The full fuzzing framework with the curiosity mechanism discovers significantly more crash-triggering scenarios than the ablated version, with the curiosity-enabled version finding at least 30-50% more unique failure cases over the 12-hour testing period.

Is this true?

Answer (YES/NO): YES